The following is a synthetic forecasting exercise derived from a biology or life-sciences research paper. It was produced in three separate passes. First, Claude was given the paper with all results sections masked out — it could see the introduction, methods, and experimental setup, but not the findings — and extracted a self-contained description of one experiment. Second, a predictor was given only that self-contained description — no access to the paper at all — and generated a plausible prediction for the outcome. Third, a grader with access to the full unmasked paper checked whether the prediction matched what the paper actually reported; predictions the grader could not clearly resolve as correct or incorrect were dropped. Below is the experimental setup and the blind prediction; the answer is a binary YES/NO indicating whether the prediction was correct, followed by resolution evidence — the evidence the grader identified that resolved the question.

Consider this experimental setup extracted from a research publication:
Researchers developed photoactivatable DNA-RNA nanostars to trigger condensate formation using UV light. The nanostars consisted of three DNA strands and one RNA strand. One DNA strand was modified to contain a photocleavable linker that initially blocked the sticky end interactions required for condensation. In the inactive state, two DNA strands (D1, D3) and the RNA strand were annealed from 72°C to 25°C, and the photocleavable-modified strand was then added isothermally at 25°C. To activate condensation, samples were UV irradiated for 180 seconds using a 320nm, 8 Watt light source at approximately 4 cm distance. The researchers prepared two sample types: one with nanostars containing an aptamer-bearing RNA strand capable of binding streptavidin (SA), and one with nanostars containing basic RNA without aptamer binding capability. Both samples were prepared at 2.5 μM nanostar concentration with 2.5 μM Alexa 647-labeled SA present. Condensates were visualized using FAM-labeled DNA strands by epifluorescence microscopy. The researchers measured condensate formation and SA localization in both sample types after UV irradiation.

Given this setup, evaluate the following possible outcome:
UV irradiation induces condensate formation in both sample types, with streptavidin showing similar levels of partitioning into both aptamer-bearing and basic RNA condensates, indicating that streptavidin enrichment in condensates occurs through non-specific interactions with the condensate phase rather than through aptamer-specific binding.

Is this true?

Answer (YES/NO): NO